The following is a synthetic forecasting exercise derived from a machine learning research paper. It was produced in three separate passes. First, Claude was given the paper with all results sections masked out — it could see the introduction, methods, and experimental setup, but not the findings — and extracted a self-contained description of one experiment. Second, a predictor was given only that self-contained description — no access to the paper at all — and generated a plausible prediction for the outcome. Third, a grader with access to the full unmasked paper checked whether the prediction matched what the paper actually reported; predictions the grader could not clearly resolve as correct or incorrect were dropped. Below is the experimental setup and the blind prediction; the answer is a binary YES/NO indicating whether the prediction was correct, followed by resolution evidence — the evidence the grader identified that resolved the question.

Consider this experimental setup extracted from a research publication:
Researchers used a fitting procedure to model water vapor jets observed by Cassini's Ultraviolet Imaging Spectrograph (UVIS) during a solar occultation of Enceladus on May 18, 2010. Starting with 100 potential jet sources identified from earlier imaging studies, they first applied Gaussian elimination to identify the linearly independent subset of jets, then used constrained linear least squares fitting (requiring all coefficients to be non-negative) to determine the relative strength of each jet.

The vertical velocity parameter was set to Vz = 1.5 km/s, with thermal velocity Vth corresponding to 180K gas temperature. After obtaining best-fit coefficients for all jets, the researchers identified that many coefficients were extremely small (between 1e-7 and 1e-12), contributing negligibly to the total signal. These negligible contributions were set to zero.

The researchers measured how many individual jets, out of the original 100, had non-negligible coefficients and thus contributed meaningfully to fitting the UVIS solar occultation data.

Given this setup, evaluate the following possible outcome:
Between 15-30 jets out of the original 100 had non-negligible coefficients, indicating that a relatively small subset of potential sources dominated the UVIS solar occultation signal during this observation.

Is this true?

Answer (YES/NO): NO